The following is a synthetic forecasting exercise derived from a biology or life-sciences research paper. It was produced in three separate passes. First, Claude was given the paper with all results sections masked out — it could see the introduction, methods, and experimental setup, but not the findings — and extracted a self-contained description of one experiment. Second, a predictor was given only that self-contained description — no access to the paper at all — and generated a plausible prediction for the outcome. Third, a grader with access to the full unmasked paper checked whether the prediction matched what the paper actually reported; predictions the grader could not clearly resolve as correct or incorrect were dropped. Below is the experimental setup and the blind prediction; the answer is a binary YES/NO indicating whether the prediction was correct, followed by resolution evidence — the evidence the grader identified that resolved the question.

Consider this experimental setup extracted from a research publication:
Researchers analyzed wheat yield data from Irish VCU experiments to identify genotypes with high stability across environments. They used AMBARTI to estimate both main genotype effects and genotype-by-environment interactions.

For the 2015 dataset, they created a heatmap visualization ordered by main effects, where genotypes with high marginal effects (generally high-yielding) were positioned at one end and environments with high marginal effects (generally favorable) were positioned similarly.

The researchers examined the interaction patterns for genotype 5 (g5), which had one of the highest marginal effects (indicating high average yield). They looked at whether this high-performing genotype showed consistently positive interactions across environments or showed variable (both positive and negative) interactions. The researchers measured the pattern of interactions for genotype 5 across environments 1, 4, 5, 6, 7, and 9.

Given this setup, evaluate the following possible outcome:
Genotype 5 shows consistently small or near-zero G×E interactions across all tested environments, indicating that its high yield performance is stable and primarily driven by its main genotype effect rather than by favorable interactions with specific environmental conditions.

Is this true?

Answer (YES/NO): NO